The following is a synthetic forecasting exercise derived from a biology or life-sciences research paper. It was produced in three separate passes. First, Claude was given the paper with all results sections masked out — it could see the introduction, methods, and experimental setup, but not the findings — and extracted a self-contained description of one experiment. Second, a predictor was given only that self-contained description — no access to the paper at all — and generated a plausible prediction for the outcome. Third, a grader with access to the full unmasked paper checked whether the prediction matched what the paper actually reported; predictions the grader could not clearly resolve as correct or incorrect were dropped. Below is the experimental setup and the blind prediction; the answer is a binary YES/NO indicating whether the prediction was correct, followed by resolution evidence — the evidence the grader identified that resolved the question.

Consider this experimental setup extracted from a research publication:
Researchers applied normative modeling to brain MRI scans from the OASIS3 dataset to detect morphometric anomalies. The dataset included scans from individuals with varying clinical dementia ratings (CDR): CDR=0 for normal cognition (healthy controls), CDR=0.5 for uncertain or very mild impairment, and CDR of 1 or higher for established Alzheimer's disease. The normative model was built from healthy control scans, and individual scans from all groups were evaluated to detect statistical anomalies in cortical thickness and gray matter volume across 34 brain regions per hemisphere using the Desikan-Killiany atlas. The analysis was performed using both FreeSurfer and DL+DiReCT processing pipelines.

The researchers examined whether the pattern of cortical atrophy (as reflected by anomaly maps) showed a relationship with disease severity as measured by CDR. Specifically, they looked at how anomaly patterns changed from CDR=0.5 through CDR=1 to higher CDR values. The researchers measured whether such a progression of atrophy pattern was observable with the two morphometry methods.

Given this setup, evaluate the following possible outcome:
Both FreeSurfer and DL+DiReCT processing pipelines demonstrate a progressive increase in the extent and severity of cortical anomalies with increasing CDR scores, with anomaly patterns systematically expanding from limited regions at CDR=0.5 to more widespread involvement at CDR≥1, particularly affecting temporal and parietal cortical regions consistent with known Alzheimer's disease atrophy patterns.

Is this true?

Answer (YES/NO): YES